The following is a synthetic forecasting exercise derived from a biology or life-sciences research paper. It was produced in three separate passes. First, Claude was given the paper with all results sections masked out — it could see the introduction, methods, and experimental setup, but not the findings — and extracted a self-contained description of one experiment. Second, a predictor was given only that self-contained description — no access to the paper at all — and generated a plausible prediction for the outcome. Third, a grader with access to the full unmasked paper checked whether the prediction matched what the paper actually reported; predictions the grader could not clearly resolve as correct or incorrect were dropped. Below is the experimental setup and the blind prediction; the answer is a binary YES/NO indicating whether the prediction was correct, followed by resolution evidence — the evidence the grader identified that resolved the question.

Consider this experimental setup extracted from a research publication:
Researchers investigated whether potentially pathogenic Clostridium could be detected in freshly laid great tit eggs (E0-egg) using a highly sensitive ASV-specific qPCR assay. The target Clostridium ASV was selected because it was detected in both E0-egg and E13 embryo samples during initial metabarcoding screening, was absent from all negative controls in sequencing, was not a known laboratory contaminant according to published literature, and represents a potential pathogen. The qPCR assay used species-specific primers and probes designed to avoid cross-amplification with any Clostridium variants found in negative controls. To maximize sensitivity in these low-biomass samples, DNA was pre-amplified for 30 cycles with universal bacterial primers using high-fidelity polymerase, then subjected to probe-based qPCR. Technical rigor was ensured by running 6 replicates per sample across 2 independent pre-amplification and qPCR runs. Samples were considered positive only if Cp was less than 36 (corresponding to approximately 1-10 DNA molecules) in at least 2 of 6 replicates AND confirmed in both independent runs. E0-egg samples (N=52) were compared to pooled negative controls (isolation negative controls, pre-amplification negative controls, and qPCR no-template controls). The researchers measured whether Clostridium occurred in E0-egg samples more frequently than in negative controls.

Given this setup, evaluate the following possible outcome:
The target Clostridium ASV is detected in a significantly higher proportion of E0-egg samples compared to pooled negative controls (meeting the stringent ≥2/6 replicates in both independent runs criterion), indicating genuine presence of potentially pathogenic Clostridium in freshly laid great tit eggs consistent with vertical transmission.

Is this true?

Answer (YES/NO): NO